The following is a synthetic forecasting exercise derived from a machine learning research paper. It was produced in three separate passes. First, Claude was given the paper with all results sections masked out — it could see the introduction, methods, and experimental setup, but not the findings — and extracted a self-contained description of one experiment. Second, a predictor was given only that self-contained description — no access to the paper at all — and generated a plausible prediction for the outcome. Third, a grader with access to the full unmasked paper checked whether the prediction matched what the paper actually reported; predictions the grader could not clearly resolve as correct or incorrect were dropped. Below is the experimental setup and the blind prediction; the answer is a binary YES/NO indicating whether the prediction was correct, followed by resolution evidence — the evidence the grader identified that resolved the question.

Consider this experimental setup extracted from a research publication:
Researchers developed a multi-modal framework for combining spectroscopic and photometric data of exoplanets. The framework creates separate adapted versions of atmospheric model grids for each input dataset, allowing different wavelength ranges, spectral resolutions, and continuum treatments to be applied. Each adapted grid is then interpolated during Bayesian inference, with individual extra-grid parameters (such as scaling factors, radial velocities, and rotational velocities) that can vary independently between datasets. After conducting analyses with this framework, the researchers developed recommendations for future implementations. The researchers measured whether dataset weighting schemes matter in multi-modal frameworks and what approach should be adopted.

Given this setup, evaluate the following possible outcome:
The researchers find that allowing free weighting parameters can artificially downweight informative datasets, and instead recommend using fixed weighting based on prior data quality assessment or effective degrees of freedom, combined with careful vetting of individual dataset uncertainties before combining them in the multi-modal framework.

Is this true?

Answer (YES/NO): NO